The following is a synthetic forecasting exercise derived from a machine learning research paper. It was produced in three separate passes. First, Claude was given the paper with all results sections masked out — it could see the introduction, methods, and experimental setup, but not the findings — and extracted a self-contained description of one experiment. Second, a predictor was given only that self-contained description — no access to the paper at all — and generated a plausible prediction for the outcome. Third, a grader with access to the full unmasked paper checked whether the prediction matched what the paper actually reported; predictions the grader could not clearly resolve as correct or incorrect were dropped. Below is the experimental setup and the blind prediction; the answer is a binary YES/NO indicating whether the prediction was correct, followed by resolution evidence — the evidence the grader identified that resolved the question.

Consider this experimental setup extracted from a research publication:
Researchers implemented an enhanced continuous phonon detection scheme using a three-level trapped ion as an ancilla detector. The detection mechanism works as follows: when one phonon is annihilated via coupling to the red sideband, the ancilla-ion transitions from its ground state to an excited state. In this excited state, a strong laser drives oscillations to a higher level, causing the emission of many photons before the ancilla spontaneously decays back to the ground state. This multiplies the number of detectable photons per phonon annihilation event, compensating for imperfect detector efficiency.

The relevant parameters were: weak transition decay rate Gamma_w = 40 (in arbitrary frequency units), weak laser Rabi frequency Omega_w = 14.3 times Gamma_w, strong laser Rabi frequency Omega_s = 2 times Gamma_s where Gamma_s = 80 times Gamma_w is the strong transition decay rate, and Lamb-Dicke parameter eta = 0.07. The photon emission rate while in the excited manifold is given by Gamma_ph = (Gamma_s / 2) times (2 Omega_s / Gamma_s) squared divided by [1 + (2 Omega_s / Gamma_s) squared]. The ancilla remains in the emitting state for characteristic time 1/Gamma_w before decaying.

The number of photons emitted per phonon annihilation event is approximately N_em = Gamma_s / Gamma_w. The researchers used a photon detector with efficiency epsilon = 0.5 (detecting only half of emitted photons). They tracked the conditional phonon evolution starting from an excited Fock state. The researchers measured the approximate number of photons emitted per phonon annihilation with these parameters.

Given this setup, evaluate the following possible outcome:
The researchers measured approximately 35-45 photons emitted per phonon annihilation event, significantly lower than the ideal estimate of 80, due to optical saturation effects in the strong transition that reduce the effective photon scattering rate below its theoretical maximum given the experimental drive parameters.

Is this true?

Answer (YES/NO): NO